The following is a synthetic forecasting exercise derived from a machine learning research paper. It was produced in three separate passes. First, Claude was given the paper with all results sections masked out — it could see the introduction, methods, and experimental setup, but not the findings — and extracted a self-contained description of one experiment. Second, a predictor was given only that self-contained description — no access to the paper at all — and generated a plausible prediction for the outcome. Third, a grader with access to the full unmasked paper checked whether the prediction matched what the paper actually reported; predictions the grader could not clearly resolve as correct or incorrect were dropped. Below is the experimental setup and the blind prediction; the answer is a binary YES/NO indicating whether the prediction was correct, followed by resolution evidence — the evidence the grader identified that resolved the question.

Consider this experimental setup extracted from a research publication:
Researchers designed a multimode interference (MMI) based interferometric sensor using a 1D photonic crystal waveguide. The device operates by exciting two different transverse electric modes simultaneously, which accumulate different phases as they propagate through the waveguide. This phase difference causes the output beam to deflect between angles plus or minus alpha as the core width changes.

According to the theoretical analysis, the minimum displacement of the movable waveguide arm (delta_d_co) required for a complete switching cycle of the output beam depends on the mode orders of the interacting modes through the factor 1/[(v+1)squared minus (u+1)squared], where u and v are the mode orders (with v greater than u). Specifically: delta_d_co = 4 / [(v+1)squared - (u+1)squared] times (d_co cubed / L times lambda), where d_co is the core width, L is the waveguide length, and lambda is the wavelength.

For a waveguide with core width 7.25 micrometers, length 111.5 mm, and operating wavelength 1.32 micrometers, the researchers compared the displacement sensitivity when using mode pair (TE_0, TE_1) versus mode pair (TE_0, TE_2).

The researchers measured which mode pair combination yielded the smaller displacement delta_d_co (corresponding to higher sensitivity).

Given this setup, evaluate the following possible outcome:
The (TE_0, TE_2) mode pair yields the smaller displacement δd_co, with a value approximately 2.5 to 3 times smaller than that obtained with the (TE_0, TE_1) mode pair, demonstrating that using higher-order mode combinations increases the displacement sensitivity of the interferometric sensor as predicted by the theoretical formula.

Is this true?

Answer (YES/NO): YES